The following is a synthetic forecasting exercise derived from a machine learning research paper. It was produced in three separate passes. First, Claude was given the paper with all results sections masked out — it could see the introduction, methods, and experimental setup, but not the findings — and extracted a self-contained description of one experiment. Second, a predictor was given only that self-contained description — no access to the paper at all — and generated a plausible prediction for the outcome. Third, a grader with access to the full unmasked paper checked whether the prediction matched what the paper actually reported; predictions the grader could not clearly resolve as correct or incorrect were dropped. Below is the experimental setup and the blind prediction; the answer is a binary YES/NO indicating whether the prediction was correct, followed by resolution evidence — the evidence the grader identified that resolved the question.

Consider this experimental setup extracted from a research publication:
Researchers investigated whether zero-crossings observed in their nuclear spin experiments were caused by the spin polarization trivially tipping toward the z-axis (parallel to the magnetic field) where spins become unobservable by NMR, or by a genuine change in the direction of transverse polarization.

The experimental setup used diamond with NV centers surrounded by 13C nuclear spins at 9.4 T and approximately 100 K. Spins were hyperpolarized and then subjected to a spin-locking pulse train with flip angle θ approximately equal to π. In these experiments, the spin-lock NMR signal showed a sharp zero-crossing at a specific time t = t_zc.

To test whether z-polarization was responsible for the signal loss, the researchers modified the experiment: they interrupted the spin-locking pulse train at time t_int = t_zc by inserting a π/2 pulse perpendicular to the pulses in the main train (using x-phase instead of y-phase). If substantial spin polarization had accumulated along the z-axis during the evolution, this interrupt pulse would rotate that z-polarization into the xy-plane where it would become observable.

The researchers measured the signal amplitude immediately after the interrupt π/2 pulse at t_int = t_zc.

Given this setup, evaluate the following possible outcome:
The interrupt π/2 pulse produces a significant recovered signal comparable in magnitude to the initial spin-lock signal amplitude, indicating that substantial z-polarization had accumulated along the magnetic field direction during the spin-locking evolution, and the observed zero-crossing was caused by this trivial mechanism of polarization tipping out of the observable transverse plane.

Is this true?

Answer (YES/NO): NO